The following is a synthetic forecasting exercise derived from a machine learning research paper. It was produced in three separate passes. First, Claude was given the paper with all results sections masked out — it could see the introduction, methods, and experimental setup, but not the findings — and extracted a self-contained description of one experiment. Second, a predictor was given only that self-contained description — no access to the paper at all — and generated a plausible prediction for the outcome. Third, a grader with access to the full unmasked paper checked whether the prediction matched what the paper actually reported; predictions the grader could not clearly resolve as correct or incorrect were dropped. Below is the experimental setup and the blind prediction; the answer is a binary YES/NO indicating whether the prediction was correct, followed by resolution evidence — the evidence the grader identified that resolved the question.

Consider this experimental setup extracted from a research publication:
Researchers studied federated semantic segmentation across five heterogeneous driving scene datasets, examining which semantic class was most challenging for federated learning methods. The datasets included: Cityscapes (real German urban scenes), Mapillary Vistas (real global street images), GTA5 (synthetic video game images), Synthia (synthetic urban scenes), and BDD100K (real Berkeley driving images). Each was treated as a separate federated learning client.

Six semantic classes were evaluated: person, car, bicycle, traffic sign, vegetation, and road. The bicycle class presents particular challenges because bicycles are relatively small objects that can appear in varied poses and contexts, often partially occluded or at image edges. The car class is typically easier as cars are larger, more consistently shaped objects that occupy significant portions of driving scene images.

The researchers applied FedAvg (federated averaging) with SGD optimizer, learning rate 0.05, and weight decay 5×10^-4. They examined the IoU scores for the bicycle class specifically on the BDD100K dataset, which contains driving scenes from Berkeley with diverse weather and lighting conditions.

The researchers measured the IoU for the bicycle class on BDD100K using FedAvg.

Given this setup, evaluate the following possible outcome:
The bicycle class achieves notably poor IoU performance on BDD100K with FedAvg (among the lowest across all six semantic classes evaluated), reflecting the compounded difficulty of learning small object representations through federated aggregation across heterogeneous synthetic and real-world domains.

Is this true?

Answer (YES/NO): YES